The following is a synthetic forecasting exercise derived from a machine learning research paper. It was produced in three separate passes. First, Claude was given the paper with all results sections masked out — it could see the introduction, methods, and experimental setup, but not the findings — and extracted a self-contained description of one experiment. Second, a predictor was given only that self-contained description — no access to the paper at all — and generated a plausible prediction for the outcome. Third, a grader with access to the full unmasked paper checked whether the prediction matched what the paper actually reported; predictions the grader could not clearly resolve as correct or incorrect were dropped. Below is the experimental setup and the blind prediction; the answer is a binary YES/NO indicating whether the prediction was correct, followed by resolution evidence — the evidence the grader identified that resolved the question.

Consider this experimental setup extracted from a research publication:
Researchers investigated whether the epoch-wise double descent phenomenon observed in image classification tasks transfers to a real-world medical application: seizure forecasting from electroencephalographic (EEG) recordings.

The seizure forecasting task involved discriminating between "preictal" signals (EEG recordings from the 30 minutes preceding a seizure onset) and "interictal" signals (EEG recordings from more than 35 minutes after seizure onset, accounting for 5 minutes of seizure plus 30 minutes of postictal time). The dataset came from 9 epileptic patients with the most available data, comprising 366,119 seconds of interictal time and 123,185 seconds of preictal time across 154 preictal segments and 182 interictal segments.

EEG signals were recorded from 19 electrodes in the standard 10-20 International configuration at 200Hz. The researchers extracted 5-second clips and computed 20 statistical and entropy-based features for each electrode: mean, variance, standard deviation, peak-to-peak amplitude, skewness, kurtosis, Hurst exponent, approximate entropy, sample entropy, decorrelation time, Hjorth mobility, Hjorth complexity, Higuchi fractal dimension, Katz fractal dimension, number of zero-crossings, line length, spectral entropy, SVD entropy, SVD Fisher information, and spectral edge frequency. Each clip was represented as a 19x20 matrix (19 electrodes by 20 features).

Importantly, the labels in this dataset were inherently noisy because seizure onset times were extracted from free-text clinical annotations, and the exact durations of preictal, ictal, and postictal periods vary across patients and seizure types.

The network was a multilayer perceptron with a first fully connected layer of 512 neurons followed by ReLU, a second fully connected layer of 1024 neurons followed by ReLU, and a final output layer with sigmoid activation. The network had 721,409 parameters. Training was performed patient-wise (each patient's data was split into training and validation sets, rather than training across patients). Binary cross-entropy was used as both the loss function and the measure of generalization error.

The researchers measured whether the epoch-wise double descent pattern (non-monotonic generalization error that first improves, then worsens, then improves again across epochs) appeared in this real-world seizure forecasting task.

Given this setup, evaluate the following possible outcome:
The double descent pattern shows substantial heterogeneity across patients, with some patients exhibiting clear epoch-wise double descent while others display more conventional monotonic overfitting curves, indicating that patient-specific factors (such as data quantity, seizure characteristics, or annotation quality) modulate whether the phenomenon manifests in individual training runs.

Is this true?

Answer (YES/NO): NO